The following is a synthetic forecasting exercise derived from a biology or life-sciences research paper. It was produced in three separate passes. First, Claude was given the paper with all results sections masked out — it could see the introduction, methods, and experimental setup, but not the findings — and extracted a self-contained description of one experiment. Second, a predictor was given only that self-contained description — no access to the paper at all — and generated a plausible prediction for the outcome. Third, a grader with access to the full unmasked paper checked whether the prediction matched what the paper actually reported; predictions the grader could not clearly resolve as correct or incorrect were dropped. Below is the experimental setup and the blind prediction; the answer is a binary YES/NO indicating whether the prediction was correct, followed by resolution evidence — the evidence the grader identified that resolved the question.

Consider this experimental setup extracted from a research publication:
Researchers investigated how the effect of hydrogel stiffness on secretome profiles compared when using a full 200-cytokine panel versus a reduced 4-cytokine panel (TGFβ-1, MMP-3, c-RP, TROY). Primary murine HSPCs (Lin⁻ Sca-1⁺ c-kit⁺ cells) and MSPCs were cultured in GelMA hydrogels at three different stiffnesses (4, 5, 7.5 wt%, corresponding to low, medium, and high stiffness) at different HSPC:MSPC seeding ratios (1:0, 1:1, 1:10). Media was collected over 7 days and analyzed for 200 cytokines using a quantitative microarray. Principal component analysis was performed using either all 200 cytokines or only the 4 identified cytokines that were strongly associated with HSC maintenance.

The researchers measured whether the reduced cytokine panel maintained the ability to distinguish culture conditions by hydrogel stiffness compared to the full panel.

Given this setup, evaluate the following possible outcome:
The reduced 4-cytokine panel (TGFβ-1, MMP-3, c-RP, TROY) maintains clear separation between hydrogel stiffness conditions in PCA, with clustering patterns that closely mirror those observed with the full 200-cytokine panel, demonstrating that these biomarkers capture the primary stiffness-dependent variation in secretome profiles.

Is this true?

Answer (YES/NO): NO